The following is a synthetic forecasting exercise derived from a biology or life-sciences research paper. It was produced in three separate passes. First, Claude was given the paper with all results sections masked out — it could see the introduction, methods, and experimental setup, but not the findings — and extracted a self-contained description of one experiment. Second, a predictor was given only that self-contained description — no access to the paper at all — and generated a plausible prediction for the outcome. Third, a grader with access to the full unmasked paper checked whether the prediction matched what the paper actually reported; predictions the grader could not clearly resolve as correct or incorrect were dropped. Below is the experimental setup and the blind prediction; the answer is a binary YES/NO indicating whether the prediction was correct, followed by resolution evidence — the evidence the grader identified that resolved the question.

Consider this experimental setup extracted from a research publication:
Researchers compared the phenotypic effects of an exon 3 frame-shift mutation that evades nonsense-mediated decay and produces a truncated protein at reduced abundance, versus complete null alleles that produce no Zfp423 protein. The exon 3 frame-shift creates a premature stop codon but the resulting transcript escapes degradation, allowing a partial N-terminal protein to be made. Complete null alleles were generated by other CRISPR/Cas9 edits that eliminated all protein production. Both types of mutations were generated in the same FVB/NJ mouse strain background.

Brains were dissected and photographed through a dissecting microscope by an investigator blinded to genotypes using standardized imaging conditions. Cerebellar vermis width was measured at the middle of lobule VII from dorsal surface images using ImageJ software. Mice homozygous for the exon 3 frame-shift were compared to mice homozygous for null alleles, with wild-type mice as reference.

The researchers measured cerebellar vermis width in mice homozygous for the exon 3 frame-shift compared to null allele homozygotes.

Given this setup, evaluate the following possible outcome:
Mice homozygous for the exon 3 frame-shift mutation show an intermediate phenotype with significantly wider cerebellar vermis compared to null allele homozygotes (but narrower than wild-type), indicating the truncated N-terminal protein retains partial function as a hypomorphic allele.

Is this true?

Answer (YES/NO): YES